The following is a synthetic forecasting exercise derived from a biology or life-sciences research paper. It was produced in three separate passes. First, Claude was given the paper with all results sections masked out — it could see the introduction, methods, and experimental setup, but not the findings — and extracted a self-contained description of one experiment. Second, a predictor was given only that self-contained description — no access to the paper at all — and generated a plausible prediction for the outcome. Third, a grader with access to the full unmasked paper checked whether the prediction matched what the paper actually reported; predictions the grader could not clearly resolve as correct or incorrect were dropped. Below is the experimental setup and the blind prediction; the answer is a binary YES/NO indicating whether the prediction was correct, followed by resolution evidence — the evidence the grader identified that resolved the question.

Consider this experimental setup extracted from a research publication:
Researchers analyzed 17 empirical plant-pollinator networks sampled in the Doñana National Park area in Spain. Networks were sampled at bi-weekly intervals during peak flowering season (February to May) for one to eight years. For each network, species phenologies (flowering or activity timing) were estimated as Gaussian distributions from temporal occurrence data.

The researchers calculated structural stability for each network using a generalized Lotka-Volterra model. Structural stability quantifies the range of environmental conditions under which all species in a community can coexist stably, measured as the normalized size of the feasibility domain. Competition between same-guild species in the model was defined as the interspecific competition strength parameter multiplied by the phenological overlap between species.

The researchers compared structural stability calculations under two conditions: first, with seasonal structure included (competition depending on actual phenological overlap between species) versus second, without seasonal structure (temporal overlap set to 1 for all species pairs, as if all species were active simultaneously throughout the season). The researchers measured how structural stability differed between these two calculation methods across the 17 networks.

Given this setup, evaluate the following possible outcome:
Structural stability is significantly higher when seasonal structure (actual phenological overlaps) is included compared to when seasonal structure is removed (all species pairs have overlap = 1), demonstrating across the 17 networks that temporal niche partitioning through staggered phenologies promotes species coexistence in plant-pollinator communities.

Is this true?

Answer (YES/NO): YES